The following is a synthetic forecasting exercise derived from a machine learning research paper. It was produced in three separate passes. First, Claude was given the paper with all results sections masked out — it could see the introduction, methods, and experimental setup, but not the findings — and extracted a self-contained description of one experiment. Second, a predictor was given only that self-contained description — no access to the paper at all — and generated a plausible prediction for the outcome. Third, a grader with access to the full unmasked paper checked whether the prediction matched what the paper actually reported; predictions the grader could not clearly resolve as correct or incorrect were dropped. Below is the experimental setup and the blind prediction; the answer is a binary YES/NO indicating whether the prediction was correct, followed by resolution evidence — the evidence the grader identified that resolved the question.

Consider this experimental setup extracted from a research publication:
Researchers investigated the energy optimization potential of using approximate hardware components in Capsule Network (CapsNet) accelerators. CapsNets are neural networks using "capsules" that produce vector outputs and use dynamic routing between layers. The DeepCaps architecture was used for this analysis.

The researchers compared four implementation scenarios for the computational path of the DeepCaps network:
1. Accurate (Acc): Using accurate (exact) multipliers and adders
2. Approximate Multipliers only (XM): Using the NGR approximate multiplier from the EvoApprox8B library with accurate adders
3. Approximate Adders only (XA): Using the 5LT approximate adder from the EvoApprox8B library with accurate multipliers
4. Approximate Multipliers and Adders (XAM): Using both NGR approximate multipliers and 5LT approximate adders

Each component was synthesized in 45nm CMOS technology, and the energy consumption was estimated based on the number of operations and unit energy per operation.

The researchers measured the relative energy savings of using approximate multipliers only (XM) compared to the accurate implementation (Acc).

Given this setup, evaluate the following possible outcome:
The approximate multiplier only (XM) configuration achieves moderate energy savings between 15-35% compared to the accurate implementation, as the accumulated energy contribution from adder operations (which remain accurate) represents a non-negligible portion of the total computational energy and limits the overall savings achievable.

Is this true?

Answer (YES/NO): YES